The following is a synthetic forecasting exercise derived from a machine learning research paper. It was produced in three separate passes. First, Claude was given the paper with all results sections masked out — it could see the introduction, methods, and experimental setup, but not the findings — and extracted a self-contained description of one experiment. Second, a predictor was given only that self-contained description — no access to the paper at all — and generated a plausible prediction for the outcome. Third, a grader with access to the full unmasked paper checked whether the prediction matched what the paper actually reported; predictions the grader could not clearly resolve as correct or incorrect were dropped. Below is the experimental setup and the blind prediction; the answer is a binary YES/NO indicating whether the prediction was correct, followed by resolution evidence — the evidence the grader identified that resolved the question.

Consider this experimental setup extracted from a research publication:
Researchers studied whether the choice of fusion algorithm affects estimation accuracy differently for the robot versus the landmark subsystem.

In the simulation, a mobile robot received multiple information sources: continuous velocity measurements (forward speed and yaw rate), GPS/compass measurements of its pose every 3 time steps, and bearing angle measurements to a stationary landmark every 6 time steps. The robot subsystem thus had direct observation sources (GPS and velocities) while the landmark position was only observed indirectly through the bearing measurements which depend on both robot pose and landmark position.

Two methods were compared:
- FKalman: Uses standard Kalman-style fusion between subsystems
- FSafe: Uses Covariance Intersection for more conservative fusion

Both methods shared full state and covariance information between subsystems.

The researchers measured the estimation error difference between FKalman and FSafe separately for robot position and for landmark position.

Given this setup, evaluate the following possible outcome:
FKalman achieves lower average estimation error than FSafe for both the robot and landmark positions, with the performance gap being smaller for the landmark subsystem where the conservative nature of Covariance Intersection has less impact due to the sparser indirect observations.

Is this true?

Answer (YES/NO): NO